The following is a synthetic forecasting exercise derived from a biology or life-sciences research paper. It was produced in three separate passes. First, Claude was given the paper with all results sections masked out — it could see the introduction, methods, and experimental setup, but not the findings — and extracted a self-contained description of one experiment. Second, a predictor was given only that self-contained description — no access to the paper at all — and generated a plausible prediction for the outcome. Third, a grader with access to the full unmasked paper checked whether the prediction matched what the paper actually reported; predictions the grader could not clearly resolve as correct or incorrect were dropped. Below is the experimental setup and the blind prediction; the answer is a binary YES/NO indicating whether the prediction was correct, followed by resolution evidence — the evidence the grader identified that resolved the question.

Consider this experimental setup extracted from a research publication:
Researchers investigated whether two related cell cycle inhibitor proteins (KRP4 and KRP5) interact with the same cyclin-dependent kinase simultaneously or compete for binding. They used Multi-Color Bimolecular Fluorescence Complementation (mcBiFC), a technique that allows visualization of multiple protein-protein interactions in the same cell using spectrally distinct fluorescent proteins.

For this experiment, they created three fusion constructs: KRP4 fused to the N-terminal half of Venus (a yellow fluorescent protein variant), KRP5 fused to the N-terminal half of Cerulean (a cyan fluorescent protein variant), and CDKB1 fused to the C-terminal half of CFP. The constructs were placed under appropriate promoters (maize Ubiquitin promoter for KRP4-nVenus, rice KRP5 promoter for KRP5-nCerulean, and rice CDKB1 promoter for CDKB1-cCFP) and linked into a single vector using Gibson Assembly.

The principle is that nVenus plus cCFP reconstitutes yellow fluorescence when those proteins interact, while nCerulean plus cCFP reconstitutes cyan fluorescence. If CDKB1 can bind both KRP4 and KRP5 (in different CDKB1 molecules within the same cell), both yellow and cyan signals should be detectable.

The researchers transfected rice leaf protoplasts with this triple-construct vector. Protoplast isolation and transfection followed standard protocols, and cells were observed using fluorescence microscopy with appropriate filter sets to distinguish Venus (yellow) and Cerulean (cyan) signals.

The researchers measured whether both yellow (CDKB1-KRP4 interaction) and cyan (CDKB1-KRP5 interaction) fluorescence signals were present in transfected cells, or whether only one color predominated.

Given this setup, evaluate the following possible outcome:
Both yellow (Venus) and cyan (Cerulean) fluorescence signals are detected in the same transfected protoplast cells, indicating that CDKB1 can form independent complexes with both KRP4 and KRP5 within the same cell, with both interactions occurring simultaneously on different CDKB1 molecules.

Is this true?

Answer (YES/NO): YES